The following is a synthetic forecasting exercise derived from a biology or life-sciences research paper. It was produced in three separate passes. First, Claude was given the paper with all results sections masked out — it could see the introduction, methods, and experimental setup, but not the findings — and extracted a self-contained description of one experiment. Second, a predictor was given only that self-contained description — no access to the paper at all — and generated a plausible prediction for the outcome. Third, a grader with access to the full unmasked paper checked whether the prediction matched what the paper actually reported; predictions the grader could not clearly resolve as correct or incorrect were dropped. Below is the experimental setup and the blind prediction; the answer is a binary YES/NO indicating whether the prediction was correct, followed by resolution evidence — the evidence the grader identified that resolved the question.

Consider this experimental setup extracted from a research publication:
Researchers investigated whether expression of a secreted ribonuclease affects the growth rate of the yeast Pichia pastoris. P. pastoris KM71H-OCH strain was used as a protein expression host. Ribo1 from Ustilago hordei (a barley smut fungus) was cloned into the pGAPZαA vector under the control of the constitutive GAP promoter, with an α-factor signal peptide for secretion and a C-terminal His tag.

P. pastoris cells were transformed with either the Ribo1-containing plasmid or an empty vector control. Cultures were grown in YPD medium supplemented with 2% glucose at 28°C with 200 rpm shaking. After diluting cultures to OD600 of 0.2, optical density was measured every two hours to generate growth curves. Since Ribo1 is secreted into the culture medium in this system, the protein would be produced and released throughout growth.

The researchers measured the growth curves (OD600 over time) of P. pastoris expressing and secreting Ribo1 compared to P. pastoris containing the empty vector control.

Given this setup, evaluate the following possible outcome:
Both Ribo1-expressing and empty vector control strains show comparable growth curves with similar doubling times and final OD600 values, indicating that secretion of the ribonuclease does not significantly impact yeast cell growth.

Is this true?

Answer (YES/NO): NO